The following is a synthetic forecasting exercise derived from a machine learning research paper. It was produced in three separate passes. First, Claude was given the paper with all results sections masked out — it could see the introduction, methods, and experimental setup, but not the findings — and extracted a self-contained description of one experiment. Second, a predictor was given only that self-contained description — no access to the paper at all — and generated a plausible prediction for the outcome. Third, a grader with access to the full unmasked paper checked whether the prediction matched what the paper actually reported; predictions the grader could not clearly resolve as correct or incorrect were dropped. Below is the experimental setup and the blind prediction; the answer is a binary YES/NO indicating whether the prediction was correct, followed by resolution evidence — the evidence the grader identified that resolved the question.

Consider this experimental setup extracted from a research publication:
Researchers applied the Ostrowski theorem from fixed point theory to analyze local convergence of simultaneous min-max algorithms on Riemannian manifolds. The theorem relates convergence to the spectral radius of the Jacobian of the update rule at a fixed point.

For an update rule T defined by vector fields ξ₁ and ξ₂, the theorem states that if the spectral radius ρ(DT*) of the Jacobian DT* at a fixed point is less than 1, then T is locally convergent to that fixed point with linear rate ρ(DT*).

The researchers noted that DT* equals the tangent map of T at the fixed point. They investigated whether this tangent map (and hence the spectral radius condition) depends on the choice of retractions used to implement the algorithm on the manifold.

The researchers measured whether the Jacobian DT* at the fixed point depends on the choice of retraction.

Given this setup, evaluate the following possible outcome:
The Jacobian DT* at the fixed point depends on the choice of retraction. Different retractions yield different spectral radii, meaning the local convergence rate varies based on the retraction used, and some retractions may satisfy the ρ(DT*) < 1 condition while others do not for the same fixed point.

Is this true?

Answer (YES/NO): NO